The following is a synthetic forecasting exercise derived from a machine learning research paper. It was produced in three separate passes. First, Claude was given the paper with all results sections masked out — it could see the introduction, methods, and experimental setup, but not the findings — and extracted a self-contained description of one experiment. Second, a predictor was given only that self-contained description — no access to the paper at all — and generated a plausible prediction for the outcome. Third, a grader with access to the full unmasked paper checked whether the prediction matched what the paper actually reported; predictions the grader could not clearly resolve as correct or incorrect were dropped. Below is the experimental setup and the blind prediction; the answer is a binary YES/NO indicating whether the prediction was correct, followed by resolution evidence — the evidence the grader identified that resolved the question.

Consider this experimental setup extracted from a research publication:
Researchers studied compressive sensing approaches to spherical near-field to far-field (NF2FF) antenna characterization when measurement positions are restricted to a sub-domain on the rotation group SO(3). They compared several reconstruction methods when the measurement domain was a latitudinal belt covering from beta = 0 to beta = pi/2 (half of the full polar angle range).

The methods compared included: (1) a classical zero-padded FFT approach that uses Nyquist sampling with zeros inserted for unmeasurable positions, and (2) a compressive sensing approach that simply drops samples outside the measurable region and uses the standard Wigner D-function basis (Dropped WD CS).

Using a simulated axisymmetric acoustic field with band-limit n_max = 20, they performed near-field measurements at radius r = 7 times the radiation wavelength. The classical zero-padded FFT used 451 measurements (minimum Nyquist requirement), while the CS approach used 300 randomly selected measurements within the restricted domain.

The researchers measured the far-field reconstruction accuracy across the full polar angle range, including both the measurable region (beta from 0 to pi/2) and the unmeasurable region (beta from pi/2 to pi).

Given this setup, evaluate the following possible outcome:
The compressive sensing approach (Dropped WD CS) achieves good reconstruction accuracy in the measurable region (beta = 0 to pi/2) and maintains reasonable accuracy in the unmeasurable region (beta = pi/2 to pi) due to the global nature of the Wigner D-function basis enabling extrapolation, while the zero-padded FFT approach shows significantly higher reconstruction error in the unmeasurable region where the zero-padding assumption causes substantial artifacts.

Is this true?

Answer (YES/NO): NO